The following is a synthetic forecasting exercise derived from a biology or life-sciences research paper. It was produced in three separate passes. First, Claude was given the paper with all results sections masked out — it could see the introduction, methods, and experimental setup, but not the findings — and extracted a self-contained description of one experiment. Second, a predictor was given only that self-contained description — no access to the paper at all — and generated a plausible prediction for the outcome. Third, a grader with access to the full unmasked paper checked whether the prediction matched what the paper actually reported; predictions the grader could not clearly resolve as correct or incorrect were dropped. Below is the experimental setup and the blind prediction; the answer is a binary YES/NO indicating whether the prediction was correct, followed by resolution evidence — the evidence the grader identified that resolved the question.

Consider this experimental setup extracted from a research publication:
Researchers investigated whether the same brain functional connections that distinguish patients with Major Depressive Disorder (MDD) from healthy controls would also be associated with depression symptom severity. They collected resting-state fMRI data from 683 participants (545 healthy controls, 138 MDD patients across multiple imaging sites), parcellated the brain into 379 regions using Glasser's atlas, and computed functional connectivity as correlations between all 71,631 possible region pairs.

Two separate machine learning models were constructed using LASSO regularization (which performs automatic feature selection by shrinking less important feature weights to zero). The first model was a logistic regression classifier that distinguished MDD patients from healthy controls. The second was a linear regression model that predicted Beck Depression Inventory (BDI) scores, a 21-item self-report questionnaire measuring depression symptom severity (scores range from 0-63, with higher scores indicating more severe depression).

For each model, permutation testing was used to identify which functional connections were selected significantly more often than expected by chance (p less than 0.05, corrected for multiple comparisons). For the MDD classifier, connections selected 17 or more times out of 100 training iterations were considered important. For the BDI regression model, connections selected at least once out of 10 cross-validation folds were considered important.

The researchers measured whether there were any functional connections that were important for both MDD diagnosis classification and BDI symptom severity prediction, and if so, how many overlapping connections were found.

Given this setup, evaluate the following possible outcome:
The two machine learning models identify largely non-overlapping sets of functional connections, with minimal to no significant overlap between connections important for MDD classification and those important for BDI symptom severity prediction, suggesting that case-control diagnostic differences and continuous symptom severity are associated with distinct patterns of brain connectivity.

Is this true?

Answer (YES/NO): NO